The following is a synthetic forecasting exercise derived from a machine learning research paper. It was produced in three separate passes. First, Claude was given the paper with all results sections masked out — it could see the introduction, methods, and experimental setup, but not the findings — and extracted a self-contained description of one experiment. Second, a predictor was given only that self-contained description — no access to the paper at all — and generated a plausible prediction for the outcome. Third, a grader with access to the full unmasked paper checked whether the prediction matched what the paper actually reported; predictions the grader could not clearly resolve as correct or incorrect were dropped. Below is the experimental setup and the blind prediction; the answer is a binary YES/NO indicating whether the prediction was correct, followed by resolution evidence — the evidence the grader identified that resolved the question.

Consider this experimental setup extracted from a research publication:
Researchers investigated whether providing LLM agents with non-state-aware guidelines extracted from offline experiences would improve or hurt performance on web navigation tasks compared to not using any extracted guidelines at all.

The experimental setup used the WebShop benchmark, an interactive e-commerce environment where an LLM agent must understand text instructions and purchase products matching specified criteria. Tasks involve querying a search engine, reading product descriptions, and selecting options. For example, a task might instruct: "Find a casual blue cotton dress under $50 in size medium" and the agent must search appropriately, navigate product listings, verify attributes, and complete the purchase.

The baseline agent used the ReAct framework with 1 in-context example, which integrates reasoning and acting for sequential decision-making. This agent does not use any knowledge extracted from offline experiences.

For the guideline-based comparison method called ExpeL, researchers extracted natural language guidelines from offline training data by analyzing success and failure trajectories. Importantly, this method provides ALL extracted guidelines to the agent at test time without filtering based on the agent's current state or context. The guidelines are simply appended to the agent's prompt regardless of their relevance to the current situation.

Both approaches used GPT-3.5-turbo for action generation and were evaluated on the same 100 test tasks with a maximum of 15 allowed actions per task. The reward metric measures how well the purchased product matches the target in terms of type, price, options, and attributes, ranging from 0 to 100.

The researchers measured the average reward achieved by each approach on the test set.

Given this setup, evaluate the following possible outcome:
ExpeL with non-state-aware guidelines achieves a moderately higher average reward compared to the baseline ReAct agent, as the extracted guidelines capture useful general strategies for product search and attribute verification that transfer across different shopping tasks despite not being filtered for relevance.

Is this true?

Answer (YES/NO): NO